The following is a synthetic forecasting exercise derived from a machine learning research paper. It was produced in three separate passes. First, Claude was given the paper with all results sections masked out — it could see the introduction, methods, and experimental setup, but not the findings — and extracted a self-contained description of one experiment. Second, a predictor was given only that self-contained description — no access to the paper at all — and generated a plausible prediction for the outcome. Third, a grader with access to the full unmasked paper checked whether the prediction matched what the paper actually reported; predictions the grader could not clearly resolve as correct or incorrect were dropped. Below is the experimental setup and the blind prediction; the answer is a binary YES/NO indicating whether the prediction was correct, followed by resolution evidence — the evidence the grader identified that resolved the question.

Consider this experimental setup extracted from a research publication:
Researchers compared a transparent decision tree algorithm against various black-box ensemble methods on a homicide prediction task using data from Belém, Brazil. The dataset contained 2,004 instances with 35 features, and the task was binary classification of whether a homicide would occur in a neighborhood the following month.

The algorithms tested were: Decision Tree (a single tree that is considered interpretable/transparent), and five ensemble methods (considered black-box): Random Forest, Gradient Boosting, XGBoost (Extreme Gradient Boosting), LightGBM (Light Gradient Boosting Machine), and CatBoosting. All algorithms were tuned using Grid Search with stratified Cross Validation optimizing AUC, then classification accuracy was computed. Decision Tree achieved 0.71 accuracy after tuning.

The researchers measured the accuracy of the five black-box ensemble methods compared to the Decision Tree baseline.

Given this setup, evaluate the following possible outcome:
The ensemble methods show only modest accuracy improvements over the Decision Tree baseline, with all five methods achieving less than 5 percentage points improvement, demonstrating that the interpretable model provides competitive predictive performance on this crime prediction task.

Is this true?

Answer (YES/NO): NO